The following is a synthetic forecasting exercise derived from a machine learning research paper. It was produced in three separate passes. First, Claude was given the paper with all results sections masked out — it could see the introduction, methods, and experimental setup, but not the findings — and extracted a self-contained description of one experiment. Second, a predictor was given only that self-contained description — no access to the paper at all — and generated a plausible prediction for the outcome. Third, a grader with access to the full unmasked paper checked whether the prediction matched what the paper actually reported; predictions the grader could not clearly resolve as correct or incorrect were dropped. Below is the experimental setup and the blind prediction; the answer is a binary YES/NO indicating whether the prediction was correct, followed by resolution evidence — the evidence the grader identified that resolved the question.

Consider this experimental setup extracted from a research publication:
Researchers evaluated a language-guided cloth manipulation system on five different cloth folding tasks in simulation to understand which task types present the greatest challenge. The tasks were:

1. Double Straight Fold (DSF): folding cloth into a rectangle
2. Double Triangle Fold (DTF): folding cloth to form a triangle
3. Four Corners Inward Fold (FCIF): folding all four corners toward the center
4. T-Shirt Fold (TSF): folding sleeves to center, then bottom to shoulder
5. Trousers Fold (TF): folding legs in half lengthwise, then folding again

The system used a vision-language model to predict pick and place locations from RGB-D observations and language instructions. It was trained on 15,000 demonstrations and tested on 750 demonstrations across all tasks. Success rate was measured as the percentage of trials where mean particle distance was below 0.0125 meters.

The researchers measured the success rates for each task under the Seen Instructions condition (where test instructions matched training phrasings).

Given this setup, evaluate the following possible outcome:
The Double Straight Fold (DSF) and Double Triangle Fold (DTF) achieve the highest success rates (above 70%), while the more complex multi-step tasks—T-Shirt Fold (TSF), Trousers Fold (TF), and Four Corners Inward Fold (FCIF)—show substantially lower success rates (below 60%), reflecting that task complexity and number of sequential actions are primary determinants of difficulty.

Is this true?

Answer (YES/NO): NO